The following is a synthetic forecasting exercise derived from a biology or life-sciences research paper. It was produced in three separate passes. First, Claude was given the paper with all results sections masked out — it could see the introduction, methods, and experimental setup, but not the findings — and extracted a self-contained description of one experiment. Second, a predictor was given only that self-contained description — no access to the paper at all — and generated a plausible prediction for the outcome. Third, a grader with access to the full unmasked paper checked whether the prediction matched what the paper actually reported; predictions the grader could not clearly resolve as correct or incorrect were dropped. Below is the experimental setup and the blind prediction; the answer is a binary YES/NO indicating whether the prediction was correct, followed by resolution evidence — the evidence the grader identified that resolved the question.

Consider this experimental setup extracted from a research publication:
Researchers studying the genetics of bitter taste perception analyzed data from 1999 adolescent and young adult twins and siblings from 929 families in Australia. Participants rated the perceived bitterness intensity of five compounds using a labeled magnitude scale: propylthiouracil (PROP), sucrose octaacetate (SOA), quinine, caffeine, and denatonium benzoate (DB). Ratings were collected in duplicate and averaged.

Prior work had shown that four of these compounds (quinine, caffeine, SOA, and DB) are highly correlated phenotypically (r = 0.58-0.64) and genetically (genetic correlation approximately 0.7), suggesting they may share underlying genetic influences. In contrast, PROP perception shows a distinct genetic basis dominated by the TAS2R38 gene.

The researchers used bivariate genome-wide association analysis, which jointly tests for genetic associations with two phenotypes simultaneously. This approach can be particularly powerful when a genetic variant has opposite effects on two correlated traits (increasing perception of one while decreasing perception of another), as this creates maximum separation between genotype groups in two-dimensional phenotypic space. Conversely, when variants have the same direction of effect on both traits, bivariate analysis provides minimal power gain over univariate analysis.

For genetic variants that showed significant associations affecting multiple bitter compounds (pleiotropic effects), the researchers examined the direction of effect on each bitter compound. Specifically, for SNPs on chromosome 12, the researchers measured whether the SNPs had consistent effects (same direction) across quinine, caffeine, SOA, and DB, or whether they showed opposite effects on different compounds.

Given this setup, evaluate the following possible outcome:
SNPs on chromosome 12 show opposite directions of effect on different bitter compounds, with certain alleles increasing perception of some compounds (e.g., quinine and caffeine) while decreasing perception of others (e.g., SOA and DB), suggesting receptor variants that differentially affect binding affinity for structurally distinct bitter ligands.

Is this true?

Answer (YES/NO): NO